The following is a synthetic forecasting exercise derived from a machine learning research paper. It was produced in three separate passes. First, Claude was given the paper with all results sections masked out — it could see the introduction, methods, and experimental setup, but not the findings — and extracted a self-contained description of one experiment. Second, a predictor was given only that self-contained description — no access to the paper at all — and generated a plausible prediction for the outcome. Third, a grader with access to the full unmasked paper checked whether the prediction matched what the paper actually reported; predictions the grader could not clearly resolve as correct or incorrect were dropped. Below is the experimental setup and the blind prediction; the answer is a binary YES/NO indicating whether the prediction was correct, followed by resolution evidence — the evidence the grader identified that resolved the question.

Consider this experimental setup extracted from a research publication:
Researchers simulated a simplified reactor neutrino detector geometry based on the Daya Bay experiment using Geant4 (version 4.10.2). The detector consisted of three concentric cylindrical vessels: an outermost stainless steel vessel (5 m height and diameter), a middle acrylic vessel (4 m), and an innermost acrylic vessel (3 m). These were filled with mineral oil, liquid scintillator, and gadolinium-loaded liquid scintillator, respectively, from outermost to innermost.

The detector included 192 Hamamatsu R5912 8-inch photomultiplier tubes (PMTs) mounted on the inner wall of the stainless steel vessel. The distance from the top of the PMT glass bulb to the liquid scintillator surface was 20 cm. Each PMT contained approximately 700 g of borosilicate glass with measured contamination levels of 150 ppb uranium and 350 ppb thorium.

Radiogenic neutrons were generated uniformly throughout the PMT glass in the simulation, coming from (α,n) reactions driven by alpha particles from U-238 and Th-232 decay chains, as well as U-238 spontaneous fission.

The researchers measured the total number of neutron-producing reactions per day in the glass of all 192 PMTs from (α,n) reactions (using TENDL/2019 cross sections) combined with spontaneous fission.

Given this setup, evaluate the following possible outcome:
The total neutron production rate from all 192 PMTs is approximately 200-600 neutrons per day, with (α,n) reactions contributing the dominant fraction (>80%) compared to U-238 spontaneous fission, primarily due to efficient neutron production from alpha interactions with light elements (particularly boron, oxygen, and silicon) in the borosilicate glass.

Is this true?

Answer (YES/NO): NO